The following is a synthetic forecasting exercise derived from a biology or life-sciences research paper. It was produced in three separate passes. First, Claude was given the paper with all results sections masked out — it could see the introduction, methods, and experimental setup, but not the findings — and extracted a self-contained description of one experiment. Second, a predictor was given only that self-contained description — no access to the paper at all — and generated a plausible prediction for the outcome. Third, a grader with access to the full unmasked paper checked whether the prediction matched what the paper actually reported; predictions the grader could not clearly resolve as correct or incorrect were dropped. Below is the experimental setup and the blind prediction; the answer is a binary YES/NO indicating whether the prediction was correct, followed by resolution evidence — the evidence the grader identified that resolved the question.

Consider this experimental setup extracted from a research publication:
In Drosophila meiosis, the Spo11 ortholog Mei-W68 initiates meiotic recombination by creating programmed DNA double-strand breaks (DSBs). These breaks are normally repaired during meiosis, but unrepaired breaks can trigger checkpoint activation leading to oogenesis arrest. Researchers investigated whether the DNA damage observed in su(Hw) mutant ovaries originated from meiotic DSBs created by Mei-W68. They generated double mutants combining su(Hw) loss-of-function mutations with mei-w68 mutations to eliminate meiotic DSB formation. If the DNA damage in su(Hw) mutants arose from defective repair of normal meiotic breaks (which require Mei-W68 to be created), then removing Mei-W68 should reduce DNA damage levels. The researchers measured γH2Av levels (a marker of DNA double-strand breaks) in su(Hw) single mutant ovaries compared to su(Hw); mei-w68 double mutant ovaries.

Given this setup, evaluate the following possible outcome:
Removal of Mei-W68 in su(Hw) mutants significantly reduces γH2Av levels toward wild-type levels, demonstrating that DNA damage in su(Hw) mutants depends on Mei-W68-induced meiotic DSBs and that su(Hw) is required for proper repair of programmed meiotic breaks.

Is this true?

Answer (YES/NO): NO